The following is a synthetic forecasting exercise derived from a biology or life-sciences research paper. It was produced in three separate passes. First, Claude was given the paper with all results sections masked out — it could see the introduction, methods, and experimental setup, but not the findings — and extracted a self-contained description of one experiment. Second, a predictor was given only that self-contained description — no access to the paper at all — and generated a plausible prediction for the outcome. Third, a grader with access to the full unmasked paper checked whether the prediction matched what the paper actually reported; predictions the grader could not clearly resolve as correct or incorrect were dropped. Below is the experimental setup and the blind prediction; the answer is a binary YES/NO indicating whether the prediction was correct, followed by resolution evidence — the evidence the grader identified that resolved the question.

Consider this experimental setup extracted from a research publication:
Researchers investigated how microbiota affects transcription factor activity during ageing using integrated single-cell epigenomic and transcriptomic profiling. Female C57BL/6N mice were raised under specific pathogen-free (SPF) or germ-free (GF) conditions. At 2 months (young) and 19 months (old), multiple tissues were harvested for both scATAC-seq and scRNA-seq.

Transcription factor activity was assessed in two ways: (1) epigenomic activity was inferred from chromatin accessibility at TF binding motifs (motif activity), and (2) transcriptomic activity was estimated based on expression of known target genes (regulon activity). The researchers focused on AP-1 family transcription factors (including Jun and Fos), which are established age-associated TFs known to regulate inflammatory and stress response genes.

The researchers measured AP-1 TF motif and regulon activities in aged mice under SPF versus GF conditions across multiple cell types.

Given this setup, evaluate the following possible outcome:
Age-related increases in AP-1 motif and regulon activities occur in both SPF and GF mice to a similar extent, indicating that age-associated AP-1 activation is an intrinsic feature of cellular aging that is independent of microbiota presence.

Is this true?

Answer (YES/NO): NO